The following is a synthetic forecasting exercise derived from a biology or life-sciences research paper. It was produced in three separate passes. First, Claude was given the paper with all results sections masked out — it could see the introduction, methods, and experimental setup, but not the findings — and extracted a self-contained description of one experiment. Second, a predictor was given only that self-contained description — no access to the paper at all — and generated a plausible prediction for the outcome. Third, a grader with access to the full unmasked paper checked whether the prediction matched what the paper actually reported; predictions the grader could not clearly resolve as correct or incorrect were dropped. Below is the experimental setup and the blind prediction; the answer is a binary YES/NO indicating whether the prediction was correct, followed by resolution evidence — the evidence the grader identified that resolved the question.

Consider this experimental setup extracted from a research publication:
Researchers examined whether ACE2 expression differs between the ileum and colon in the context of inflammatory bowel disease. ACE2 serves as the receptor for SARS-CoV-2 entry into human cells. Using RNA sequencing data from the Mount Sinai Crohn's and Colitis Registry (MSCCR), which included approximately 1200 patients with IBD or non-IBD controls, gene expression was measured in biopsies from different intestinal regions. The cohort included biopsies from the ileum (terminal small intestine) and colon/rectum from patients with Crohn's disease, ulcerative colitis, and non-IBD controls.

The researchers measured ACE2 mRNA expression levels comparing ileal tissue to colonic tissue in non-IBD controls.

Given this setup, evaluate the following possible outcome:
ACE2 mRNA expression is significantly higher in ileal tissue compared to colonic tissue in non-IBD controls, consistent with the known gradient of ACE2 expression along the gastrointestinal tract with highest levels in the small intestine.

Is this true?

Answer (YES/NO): YES